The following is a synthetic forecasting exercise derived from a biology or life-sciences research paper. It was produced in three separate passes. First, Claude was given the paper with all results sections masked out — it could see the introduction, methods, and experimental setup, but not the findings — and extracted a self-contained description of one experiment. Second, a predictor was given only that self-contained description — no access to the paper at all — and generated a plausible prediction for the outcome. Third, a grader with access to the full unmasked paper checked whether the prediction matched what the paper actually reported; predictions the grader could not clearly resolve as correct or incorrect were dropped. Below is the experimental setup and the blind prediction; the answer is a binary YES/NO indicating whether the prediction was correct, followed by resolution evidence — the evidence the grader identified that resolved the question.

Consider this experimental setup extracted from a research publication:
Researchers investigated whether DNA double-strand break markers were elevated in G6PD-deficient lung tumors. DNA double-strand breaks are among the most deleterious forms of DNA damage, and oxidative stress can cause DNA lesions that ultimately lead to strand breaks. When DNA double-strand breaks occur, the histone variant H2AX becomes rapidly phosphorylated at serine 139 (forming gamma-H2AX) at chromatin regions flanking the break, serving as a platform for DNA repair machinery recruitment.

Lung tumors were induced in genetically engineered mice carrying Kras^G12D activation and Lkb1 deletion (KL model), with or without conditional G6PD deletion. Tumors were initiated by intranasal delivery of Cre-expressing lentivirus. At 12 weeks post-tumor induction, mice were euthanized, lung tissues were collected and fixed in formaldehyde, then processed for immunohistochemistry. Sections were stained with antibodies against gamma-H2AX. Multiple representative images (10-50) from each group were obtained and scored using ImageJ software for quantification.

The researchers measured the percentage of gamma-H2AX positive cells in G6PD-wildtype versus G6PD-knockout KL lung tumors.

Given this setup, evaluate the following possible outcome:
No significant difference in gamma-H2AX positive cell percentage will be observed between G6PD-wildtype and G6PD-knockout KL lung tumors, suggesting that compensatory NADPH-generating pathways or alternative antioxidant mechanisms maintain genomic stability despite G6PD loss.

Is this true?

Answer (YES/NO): NO